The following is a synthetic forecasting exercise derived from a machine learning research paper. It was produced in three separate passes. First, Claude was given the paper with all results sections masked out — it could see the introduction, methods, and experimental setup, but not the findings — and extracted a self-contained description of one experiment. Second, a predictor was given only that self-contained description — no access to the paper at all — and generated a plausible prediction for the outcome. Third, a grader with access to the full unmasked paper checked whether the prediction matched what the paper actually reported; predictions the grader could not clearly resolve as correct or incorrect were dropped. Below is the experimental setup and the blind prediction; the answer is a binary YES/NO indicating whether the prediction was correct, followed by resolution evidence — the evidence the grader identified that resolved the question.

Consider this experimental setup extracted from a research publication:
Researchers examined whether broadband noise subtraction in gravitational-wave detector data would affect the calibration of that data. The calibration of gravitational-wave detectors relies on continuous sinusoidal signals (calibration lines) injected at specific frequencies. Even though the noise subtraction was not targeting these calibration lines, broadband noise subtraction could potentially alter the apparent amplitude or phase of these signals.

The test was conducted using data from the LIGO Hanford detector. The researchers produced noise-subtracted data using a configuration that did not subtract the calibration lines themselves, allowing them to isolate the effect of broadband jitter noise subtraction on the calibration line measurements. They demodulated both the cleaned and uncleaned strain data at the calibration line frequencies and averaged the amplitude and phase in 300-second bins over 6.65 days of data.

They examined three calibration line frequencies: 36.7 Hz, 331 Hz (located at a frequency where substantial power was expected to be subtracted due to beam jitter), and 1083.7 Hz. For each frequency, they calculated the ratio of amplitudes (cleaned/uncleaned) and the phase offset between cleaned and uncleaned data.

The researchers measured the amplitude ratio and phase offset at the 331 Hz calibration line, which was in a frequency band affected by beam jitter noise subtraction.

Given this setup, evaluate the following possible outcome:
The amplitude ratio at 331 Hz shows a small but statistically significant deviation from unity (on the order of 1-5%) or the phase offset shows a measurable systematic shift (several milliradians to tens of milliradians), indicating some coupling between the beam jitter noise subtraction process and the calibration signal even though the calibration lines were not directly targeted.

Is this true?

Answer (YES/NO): NO